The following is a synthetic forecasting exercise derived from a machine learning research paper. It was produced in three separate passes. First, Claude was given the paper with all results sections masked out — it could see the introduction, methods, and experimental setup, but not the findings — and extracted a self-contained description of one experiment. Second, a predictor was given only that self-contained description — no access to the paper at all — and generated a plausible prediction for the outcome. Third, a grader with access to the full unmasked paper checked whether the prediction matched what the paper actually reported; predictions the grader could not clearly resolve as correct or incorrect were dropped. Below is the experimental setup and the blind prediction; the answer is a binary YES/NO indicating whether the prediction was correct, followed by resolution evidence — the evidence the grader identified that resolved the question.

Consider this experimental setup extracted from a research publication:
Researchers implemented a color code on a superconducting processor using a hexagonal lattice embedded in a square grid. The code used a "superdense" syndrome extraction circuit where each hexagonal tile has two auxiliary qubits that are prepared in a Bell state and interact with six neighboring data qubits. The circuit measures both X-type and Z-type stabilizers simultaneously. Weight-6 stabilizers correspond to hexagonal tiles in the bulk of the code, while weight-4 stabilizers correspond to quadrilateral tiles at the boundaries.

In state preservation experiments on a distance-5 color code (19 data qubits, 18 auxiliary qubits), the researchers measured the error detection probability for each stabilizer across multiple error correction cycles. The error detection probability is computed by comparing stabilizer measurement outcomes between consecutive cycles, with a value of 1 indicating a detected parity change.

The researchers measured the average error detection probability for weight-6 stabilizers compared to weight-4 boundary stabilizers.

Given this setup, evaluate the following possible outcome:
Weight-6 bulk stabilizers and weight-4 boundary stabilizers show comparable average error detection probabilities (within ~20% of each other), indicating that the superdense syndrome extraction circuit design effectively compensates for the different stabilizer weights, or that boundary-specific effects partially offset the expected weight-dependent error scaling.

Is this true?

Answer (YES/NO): NO